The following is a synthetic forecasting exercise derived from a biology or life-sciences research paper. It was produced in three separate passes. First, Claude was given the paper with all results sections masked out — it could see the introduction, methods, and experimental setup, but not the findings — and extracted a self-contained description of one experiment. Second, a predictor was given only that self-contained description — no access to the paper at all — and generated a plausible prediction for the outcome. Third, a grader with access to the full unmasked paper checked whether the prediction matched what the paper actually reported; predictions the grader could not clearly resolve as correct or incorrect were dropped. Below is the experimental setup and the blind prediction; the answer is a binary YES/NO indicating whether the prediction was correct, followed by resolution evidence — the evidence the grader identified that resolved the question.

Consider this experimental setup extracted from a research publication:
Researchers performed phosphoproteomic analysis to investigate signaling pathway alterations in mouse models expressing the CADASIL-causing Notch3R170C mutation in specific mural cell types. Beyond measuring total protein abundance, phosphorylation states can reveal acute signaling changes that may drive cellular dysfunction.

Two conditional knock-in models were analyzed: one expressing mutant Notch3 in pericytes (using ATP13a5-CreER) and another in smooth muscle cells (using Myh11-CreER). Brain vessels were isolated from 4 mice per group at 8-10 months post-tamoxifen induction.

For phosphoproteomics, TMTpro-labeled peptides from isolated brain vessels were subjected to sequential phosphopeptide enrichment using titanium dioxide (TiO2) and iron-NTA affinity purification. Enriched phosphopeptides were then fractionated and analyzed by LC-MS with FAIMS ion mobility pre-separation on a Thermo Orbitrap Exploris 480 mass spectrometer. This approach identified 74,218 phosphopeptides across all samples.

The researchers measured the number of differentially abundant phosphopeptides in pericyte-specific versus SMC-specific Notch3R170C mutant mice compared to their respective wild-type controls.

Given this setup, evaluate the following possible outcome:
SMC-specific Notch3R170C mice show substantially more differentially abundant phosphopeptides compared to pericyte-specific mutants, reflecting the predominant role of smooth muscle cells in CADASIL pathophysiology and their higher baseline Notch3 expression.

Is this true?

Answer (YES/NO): NO